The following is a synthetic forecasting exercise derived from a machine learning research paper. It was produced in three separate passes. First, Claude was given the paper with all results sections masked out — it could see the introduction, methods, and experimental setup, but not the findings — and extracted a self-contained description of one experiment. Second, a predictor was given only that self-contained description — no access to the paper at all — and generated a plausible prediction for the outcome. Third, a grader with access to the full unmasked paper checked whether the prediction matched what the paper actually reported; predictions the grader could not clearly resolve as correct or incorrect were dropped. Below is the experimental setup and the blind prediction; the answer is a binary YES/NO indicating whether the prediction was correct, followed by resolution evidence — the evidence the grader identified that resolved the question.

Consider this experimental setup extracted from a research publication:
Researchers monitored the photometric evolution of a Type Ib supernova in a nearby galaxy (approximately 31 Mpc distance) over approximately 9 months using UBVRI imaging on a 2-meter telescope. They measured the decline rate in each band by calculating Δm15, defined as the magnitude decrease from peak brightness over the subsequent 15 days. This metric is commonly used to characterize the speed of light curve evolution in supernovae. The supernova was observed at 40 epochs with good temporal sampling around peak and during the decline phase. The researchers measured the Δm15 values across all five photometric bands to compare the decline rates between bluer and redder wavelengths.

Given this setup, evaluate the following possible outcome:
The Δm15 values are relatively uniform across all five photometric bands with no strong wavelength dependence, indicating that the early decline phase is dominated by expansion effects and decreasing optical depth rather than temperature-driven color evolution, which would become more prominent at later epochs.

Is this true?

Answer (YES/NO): NO